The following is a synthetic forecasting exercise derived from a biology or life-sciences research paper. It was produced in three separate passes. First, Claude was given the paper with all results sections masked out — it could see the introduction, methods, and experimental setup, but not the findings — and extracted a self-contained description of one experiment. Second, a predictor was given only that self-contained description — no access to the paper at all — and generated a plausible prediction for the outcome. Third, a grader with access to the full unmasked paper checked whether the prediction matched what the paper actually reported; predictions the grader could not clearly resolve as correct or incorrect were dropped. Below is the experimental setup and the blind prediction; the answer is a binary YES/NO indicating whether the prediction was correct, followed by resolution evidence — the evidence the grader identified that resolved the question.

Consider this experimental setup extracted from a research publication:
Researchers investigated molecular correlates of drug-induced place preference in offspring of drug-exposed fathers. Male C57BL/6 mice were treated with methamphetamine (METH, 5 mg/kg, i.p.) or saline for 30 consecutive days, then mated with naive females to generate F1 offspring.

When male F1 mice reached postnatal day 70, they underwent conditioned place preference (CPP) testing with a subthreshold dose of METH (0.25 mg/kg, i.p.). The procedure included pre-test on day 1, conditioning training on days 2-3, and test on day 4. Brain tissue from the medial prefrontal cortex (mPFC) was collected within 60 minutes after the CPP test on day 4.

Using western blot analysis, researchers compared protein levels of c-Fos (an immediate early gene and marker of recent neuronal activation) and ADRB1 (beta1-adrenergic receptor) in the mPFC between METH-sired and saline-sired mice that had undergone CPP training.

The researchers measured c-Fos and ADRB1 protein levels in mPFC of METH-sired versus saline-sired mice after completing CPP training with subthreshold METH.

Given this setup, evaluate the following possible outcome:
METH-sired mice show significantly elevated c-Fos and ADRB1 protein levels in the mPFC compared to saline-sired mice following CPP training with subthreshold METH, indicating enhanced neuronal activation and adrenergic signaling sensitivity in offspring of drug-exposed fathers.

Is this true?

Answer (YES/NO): NO